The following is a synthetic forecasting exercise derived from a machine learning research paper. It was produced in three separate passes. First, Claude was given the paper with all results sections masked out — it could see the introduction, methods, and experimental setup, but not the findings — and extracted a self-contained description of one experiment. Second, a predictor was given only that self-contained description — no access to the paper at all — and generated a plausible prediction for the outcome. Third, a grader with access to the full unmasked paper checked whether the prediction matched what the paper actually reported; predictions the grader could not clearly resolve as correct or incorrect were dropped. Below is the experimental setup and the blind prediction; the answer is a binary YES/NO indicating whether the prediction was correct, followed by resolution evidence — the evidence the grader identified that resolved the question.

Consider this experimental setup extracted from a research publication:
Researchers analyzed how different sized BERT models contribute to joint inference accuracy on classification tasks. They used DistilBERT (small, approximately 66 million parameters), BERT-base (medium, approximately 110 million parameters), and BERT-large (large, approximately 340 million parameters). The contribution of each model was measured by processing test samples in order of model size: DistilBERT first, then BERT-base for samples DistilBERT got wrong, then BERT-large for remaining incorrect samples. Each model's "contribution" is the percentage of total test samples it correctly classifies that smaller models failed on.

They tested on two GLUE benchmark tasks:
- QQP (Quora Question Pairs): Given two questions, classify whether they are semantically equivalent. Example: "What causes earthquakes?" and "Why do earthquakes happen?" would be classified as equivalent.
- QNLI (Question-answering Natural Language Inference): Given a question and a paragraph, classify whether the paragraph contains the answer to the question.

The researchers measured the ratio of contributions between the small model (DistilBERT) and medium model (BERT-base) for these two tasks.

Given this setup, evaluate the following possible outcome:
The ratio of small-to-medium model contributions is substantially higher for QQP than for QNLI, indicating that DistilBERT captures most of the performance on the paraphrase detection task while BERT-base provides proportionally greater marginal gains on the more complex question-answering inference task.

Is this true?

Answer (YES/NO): NO